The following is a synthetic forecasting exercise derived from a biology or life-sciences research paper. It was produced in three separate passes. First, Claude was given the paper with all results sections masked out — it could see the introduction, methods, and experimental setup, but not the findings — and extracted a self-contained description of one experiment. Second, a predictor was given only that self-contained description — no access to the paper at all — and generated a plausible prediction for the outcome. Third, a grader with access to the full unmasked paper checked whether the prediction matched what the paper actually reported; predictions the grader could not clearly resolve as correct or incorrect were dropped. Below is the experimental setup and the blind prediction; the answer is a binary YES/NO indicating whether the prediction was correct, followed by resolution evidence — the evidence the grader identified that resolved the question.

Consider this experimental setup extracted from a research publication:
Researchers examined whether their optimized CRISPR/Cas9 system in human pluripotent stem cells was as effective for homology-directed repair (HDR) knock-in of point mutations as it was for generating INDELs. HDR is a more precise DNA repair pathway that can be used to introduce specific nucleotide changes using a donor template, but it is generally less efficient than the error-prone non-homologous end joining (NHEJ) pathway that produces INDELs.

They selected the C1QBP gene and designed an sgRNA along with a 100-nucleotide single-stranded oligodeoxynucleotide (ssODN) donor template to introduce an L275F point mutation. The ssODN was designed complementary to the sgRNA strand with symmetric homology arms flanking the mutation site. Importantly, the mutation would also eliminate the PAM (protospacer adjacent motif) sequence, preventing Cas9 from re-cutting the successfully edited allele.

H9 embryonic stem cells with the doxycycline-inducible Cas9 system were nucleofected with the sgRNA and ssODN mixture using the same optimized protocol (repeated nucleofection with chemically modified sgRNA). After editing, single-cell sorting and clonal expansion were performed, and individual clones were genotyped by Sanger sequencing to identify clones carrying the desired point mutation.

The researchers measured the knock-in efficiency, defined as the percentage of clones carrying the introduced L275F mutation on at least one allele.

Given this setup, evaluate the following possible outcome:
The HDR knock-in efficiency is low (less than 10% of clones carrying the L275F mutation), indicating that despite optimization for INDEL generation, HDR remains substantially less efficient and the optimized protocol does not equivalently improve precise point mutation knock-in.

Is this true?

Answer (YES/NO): NO